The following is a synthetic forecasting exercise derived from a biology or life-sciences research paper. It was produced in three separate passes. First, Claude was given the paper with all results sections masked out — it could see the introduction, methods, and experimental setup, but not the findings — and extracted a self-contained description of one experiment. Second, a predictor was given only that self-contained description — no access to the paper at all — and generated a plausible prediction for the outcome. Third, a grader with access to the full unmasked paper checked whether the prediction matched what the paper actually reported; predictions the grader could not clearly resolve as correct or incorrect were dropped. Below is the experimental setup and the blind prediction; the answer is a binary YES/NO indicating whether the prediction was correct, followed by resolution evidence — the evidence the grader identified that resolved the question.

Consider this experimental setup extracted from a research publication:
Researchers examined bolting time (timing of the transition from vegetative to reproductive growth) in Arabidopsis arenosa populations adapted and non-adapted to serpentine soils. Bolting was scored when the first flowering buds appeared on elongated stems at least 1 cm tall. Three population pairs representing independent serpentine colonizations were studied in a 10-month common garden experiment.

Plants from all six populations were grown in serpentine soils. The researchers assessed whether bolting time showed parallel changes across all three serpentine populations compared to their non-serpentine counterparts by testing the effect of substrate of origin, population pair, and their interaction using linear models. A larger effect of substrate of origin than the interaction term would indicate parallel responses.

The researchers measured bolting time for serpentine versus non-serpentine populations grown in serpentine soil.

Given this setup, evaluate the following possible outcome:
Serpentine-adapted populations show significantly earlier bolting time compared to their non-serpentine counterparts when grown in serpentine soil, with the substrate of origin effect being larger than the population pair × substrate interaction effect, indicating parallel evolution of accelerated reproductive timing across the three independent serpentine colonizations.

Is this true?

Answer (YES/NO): YES